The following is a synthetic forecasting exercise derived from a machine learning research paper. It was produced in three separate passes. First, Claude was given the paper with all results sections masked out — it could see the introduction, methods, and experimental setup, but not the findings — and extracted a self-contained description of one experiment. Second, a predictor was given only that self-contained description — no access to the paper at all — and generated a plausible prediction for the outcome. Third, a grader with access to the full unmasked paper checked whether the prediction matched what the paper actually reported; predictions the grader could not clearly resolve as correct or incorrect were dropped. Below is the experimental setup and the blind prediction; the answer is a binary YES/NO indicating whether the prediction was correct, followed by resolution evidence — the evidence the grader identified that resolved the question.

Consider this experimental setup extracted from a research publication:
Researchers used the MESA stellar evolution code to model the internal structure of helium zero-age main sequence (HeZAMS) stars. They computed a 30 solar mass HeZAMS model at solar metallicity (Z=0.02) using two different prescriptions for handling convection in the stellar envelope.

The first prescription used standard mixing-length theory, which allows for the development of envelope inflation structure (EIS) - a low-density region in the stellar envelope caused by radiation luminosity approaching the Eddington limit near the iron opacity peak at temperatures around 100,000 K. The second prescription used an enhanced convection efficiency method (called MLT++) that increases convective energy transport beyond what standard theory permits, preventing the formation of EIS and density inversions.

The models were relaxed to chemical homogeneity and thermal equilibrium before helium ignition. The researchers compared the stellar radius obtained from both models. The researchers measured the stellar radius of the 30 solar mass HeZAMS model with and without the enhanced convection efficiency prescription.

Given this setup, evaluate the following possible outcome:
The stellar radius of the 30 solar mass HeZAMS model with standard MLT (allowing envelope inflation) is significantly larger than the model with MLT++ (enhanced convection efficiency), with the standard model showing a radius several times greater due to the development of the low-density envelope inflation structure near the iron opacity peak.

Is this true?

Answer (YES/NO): YES